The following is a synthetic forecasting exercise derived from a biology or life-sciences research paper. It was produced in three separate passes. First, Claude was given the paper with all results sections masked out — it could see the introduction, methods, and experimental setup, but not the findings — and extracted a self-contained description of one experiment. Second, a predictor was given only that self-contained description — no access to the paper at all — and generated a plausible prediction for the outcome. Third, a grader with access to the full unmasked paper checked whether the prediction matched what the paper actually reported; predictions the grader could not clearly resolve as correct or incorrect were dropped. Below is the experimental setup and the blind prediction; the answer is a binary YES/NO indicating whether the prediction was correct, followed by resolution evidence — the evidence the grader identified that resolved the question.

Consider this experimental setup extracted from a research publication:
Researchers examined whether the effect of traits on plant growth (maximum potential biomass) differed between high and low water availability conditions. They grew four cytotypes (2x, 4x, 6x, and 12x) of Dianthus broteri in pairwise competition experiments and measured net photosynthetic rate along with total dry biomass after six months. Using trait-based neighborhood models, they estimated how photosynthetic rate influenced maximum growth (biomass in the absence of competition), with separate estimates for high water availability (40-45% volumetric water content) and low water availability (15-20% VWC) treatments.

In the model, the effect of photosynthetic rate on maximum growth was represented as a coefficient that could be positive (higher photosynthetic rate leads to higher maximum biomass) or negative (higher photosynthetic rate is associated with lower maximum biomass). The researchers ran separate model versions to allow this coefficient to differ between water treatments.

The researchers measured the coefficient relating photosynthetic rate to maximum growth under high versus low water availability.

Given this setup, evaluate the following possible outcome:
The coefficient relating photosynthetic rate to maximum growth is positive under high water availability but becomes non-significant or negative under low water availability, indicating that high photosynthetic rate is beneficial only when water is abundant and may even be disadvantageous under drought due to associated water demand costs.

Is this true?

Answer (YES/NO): NO